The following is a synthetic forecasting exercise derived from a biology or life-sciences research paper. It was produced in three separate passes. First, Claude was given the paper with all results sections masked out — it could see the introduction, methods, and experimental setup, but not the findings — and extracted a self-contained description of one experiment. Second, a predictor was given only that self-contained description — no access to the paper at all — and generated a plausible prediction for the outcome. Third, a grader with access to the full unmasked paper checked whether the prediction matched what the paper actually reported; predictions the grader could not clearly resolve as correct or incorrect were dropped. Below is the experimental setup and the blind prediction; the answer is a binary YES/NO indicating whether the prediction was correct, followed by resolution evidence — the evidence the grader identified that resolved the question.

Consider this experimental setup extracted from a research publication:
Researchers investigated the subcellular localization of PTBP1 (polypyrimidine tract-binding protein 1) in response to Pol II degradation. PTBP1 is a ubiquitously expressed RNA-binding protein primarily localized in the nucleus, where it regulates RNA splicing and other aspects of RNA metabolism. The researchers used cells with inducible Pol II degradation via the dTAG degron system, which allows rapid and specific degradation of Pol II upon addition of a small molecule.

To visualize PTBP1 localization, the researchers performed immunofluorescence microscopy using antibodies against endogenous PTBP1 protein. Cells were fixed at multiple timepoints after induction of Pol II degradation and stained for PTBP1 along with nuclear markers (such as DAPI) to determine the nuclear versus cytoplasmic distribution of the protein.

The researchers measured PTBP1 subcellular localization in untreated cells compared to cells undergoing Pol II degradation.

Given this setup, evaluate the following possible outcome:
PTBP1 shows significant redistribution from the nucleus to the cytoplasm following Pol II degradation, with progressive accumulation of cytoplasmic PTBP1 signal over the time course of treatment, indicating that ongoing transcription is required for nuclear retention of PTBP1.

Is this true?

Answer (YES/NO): NO